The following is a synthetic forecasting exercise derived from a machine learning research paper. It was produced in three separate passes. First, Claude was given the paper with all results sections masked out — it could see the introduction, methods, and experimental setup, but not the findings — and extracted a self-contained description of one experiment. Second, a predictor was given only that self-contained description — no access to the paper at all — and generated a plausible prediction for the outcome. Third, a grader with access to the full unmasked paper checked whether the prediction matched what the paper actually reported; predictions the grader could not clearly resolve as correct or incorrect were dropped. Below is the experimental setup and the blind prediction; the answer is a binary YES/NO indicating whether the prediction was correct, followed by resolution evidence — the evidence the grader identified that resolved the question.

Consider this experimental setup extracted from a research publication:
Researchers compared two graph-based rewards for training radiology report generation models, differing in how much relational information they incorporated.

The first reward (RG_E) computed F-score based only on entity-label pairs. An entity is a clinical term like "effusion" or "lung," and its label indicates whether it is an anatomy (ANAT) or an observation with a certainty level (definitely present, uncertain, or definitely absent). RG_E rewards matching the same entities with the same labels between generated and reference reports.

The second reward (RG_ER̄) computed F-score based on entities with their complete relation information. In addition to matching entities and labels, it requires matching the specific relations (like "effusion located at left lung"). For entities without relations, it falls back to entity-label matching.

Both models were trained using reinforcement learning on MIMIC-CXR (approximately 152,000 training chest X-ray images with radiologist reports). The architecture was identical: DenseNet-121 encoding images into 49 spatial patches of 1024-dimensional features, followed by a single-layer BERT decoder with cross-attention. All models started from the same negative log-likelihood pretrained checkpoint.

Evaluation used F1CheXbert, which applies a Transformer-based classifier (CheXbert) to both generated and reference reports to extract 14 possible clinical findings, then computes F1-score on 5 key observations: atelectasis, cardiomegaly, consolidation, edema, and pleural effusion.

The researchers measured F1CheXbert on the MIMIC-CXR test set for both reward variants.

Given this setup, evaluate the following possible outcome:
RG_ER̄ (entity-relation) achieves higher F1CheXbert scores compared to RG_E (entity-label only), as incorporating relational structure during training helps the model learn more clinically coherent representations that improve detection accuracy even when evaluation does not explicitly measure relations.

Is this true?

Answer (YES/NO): NO